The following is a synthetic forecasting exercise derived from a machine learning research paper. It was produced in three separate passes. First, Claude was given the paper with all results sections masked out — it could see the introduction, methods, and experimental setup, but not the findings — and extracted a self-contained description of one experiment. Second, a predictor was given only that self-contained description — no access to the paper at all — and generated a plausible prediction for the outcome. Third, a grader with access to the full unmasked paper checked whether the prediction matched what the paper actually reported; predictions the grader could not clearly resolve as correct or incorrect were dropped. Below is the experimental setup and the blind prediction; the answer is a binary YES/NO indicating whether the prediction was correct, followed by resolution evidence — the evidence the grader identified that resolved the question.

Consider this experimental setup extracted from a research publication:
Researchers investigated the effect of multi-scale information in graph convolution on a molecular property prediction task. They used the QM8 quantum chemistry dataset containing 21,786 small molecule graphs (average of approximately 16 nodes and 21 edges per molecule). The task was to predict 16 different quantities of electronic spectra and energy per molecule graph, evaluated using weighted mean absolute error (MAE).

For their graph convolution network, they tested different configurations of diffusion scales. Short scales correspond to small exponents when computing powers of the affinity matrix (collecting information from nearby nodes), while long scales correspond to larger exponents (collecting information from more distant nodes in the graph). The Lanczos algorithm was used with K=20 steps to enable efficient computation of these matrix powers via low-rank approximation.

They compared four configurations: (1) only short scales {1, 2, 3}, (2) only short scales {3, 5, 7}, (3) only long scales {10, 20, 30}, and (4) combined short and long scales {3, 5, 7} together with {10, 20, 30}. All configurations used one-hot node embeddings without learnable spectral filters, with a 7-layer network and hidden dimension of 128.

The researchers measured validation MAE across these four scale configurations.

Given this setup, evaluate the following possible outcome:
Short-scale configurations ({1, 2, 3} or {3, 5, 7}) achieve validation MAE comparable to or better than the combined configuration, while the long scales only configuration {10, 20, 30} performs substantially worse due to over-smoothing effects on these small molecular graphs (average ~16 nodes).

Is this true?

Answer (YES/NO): NO